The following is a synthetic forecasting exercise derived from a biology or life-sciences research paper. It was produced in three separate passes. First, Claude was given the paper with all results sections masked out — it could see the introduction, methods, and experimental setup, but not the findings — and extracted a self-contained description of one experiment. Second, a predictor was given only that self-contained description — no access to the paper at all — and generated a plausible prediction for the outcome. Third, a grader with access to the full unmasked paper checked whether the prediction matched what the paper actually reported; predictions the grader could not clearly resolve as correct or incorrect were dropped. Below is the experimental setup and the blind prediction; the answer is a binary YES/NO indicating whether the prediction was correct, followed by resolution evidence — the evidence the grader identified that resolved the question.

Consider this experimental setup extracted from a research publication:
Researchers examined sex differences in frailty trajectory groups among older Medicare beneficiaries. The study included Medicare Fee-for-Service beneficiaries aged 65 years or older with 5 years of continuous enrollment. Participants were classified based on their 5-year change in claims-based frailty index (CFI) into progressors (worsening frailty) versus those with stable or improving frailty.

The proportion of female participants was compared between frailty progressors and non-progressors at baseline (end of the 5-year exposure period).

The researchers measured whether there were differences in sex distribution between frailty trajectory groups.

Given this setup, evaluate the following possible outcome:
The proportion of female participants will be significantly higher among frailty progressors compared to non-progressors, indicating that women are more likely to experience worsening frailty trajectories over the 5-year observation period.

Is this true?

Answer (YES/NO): NO